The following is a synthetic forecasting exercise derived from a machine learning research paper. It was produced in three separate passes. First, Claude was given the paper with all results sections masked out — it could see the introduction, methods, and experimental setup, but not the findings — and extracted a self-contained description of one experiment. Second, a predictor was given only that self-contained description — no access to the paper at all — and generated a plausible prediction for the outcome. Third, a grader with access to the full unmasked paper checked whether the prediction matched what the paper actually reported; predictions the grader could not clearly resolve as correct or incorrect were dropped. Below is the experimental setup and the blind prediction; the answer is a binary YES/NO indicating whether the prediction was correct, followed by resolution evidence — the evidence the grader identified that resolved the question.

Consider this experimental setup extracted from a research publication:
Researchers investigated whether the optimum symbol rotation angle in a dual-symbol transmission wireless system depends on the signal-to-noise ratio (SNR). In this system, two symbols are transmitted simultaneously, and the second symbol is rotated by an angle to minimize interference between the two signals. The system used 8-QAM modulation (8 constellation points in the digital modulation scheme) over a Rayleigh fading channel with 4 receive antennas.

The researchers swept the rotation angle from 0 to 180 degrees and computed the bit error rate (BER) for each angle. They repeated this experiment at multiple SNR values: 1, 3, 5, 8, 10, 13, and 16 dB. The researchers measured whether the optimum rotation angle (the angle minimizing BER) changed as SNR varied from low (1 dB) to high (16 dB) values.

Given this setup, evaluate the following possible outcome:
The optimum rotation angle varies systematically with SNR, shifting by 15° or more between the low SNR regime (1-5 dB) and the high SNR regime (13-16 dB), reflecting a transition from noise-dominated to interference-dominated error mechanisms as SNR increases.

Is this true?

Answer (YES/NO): NO